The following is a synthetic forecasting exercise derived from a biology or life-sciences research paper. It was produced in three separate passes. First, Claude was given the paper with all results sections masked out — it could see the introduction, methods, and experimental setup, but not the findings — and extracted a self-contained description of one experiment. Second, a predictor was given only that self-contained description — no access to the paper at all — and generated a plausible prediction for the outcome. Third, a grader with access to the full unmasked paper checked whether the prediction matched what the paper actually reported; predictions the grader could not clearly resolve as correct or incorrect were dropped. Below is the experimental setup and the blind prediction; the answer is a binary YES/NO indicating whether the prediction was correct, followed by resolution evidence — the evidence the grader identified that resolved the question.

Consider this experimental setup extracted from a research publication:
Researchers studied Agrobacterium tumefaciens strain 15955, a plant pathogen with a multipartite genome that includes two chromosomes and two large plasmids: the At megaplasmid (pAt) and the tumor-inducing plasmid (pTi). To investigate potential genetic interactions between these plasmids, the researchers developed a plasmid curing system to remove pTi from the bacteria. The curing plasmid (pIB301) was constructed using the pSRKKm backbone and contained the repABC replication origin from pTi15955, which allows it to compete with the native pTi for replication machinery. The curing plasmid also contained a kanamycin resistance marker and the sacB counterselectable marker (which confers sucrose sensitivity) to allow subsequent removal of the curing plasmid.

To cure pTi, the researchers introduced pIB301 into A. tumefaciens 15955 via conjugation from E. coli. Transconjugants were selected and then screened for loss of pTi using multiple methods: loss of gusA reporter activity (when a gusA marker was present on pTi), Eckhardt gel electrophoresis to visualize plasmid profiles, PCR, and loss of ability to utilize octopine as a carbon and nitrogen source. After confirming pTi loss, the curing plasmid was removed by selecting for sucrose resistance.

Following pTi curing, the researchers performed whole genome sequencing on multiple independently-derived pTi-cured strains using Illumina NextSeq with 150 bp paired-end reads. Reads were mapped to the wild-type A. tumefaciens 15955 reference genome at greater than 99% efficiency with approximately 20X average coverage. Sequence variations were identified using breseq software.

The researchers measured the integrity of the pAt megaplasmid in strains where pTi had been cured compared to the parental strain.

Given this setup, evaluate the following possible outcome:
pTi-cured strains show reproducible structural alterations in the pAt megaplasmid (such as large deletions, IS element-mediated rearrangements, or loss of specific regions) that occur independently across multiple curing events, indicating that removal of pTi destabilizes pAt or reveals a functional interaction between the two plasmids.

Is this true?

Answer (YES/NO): YES